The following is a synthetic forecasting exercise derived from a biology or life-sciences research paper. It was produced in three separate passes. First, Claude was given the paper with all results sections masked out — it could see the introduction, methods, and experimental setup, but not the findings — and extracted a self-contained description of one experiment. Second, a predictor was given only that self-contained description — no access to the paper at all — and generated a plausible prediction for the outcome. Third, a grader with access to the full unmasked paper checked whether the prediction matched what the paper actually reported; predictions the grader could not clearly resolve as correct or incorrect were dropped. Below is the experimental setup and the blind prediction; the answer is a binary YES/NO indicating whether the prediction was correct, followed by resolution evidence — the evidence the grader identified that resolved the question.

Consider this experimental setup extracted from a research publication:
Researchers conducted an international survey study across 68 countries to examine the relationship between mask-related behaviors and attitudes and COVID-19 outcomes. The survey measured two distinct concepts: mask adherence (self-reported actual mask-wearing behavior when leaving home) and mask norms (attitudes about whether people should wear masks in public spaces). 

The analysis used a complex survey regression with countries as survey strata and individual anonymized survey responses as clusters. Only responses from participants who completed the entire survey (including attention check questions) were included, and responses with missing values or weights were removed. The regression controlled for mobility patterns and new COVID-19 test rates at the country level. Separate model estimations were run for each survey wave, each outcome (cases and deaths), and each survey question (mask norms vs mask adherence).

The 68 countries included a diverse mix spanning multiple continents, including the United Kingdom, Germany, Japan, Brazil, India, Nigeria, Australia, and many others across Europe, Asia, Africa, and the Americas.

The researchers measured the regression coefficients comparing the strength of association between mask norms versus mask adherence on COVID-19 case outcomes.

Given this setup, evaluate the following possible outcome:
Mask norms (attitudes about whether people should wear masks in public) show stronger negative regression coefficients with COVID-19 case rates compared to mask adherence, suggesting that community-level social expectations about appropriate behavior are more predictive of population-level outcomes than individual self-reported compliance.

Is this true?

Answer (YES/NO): YES